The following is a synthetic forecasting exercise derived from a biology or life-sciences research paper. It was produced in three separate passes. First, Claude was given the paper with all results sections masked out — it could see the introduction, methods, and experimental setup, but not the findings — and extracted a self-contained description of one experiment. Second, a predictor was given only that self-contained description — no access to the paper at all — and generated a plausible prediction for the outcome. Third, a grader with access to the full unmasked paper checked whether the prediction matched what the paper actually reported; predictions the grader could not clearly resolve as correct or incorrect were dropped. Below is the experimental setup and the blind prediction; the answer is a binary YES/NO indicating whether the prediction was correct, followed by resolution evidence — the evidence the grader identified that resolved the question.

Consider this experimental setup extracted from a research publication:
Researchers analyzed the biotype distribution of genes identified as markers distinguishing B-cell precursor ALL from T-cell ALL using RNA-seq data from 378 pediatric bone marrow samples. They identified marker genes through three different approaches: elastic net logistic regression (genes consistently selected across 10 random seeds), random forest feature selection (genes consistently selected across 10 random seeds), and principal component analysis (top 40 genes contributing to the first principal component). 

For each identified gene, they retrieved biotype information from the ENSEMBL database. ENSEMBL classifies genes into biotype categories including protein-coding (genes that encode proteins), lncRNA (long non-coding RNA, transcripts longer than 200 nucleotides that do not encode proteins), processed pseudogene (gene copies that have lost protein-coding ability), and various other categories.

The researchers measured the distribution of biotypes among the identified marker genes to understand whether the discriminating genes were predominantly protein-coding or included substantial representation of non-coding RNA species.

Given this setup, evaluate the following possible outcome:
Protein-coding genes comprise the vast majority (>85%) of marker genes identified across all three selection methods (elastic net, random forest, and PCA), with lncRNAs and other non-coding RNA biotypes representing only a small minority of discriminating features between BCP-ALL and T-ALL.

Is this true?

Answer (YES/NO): NO